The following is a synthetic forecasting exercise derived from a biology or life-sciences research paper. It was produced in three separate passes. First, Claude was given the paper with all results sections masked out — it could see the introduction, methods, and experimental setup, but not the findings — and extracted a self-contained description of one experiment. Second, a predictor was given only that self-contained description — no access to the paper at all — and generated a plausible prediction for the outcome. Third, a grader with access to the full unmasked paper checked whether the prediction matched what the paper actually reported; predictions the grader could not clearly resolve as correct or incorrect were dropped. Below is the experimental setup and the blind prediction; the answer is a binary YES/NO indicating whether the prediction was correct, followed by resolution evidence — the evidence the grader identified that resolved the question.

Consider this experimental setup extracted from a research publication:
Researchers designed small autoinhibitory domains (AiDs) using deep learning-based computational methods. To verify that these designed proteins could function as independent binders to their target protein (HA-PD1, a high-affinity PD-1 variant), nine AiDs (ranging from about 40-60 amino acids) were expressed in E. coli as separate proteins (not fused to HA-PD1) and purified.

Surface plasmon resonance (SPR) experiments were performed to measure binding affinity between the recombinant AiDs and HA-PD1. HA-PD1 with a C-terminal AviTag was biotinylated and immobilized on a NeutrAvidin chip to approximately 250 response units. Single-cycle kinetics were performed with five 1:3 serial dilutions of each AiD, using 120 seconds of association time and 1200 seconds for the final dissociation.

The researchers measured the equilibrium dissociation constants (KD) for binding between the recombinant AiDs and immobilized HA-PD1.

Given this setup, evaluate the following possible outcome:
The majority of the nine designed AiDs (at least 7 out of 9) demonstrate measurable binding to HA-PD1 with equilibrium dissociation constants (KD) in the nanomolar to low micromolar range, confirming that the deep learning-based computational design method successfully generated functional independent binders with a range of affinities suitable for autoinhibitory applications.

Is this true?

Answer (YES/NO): NO